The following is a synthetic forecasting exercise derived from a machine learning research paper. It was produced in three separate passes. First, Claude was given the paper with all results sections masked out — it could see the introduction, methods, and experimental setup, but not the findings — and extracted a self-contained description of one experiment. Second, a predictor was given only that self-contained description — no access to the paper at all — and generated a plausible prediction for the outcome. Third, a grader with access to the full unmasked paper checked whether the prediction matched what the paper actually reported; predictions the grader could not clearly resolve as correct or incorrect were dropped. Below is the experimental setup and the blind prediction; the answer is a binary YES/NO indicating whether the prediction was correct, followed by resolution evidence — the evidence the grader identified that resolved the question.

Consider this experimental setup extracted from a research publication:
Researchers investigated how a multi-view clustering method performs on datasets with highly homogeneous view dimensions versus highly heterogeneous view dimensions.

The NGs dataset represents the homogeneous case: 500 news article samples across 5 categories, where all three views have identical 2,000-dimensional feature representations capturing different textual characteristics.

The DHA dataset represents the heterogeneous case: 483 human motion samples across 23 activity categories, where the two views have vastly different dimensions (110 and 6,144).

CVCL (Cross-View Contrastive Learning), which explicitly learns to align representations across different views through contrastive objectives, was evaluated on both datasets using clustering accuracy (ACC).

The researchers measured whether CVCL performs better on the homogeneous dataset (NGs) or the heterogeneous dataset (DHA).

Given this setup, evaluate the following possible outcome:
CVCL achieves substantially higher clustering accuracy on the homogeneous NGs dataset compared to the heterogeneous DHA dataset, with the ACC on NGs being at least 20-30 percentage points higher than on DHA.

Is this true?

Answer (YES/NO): NO